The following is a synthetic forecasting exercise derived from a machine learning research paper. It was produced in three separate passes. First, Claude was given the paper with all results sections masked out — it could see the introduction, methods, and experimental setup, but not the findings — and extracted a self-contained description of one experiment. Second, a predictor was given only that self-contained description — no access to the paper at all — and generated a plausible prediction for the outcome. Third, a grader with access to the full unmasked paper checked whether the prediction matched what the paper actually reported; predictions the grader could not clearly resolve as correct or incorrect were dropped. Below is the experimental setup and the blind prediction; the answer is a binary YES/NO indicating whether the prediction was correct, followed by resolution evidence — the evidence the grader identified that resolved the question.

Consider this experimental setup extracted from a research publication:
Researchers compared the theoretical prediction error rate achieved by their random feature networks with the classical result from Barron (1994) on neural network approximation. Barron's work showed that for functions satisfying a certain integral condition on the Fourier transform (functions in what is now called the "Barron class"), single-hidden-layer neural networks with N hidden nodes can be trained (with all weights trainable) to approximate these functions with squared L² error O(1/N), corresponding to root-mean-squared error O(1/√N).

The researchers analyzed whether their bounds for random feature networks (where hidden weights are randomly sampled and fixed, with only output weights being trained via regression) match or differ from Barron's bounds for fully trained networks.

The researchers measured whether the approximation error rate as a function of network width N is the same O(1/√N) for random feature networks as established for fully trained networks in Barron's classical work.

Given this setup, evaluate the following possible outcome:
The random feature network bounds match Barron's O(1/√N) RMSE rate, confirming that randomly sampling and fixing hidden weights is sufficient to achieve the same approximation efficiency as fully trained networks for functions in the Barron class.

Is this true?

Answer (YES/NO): YES